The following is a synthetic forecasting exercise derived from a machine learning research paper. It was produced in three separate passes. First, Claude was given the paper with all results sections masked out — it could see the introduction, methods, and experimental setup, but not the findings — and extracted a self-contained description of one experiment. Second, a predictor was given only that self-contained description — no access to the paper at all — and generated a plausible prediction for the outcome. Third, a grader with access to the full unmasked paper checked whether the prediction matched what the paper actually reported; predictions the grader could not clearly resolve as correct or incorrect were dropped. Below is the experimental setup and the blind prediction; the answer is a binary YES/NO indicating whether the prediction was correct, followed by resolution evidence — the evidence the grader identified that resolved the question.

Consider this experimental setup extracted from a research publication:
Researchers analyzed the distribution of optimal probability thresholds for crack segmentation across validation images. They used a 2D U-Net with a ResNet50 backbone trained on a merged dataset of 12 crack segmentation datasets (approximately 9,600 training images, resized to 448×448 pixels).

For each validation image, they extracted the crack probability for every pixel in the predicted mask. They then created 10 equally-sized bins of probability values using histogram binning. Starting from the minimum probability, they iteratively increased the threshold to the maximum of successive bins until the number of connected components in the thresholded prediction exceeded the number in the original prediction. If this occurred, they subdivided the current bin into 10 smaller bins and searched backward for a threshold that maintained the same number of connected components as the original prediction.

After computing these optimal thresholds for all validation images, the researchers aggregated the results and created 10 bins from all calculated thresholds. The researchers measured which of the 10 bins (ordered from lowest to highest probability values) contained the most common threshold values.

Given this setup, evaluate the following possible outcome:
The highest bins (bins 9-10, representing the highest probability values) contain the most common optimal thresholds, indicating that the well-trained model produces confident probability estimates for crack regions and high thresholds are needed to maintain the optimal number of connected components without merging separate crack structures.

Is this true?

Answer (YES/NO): YES